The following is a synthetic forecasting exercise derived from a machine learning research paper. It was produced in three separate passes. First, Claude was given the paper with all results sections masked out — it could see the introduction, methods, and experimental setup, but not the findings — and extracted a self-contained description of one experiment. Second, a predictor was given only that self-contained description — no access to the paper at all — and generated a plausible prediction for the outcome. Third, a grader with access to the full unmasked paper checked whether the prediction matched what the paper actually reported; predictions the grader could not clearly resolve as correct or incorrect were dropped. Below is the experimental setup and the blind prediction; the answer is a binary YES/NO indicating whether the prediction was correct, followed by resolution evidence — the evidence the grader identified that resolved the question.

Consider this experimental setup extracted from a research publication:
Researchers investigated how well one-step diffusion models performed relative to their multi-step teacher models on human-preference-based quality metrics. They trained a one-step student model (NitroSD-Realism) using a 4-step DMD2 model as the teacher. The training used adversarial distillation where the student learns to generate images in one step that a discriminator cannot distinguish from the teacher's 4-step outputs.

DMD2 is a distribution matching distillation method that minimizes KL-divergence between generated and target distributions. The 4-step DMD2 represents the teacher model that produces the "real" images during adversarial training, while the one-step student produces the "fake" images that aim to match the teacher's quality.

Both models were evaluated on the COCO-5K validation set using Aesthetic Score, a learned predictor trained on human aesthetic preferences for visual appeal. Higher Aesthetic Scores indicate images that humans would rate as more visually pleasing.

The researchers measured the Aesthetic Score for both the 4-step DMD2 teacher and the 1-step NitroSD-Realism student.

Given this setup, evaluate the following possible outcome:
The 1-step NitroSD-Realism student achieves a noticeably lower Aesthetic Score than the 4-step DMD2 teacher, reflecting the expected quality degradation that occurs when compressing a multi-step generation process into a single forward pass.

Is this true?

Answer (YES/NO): NO